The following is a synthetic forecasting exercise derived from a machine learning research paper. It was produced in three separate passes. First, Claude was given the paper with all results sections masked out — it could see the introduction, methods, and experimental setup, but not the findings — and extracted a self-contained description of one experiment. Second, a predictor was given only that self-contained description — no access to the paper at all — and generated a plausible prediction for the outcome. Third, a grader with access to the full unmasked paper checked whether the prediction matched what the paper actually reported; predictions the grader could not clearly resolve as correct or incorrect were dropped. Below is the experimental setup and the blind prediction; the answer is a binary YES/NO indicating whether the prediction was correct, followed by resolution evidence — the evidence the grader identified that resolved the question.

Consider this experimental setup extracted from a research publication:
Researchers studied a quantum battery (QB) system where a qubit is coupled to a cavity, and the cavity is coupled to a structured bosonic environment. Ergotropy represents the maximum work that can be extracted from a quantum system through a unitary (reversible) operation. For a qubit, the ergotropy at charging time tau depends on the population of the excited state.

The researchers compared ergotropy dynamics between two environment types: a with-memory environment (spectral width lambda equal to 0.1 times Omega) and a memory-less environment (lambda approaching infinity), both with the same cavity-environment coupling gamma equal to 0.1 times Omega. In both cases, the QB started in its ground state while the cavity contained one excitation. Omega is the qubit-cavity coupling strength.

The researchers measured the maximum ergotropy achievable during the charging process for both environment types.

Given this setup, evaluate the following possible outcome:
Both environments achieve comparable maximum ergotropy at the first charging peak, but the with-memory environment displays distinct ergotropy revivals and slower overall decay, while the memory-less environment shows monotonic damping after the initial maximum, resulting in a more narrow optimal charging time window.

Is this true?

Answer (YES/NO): NO